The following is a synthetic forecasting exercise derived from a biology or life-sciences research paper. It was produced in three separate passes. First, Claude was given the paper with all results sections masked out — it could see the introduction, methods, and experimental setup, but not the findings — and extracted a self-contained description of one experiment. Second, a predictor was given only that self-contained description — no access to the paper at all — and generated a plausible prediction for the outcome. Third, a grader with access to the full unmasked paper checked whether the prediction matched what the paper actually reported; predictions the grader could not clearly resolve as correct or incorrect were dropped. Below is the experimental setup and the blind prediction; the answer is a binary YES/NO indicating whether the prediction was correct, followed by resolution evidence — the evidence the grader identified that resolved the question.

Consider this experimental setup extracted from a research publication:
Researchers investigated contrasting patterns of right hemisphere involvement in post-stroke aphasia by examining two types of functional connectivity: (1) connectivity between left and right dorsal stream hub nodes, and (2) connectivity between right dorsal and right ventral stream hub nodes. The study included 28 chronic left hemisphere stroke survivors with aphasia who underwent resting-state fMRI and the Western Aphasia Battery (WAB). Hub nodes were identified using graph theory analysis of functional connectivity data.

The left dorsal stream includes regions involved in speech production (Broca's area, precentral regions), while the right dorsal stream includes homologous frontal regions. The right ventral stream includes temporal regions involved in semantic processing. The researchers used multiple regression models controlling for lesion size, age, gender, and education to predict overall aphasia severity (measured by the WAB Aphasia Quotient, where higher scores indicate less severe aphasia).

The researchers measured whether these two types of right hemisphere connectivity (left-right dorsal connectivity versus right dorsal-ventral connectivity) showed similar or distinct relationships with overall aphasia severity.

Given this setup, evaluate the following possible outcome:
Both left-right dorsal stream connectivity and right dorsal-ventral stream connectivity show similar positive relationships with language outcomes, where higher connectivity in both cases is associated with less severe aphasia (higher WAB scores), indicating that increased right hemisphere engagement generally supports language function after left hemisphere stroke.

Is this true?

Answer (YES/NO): NO